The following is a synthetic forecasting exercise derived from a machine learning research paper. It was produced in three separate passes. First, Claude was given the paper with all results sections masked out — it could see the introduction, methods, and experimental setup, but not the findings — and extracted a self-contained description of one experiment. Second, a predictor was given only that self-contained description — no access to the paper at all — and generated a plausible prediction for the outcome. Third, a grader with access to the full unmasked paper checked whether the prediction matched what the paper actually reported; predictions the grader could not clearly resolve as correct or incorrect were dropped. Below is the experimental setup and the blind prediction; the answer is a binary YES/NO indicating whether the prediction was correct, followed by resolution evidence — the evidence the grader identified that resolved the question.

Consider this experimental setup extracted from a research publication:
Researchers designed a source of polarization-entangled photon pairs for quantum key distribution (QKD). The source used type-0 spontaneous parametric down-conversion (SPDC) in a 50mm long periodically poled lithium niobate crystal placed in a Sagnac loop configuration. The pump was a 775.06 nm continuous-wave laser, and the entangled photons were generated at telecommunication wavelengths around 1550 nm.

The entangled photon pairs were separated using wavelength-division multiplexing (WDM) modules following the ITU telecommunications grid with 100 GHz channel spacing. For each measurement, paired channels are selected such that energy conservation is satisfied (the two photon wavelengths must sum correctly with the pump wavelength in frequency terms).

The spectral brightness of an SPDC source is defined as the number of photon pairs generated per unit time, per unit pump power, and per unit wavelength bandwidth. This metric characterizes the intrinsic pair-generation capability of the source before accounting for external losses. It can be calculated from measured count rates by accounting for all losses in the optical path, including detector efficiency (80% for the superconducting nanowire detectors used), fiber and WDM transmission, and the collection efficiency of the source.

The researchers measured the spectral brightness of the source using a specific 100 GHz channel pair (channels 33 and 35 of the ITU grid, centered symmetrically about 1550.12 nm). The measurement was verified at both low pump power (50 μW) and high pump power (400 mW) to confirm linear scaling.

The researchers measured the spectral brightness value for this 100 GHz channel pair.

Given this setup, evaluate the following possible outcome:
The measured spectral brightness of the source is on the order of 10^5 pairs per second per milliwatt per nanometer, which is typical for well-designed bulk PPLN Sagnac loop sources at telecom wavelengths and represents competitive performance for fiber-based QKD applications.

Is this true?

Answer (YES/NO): NO